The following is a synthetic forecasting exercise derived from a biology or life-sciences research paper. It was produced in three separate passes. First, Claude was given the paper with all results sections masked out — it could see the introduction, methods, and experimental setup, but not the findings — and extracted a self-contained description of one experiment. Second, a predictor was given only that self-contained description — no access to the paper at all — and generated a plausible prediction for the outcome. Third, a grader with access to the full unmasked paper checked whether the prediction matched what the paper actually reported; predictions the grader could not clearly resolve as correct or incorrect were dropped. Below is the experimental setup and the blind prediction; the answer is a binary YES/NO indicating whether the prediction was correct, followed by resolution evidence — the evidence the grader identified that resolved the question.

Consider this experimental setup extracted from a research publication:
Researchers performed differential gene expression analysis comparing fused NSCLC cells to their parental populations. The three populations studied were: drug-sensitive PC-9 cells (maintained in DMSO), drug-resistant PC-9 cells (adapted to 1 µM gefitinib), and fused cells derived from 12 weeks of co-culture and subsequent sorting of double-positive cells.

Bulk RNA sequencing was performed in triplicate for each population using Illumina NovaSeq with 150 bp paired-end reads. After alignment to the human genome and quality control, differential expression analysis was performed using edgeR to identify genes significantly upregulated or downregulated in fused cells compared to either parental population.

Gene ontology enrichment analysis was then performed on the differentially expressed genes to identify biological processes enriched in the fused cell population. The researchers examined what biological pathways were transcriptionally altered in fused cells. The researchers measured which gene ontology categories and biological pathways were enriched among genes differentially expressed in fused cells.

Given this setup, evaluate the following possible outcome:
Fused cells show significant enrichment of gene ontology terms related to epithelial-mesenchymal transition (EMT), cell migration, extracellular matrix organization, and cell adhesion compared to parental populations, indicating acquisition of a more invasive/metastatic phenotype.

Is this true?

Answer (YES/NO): NO